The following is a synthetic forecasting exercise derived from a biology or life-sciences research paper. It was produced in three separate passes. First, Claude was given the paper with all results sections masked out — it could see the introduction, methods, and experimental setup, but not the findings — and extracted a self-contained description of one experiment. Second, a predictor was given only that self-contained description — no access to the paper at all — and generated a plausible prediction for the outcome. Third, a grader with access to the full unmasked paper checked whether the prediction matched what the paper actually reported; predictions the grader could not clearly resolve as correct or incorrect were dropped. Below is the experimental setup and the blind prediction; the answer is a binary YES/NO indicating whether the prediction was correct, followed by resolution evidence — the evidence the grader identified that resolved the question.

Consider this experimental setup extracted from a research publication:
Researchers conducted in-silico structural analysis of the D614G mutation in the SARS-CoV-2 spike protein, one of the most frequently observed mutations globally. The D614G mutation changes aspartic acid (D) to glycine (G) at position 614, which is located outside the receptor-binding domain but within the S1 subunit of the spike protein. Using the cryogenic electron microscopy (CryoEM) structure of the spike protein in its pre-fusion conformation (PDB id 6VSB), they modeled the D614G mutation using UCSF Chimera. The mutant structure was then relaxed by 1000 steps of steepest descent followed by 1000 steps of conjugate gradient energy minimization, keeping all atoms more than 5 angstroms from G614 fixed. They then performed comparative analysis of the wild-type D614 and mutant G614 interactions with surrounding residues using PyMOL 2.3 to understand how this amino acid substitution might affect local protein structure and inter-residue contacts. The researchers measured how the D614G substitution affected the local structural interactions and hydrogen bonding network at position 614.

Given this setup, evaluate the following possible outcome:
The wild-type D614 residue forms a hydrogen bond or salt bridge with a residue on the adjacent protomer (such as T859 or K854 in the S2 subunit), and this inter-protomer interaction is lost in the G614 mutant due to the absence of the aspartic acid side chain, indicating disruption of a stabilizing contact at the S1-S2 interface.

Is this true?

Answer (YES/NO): YES